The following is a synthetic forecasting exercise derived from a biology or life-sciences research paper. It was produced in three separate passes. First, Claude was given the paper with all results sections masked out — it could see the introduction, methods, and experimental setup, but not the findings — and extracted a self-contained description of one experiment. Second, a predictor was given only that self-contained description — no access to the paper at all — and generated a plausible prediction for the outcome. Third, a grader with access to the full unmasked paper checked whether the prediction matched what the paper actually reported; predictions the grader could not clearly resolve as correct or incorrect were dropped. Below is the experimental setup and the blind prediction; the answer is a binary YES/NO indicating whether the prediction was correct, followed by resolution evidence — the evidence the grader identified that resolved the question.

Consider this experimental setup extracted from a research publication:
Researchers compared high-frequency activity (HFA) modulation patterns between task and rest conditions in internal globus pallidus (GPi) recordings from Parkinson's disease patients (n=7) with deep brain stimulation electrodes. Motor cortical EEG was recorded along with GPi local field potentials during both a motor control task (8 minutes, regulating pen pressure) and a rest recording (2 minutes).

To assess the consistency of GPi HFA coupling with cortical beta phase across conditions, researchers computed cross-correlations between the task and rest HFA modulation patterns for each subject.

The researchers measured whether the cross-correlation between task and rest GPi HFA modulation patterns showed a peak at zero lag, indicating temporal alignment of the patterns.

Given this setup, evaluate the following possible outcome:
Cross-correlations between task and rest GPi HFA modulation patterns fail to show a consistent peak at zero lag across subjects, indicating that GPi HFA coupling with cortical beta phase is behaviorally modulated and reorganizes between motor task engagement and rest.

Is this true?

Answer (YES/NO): NO